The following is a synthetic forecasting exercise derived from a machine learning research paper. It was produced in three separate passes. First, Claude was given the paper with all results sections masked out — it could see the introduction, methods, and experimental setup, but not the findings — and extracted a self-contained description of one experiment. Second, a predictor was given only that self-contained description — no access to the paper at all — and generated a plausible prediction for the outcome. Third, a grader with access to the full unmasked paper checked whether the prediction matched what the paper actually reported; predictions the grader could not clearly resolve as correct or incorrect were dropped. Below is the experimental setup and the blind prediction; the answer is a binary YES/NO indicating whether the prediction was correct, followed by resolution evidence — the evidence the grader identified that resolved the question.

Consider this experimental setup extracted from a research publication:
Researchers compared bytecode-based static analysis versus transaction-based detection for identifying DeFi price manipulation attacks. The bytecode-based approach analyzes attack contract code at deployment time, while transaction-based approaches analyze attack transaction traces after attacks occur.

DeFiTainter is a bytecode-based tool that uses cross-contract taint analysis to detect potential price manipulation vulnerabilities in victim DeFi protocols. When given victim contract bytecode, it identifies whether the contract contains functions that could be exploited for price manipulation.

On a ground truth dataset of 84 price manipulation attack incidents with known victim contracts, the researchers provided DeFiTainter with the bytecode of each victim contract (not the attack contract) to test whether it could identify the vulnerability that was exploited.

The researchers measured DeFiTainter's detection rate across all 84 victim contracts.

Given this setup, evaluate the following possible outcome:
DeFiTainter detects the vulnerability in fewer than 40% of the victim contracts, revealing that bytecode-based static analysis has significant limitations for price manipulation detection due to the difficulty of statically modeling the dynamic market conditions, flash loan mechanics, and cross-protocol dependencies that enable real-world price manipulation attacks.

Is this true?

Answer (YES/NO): YES